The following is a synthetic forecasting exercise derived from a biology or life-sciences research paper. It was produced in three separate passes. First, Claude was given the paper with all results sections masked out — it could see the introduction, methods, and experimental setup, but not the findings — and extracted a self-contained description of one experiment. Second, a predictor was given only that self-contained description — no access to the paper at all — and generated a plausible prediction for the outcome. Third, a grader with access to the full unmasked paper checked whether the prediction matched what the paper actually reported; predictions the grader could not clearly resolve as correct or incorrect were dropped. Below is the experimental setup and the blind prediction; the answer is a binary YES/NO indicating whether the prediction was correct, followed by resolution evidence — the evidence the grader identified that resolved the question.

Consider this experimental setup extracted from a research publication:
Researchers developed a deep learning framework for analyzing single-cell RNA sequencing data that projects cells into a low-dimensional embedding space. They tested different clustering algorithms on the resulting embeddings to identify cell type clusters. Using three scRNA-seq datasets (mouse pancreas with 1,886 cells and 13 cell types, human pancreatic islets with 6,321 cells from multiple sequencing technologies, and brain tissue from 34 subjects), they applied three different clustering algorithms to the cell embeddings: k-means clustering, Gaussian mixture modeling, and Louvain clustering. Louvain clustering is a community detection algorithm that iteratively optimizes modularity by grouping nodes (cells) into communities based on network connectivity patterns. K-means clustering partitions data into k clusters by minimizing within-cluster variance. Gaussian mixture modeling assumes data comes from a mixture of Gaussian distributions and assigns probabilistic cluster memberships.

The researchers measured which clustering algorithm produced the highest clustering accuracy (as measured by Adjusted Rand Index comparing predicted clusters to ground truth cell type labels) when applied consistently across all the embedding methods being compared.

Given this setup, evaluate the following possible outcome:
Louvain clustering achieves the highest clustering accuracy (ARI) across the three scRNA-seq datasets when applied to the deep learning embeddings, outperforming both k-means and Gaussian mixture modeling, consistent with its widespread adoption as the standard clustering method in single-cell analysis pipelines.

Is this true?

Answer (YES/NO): YES